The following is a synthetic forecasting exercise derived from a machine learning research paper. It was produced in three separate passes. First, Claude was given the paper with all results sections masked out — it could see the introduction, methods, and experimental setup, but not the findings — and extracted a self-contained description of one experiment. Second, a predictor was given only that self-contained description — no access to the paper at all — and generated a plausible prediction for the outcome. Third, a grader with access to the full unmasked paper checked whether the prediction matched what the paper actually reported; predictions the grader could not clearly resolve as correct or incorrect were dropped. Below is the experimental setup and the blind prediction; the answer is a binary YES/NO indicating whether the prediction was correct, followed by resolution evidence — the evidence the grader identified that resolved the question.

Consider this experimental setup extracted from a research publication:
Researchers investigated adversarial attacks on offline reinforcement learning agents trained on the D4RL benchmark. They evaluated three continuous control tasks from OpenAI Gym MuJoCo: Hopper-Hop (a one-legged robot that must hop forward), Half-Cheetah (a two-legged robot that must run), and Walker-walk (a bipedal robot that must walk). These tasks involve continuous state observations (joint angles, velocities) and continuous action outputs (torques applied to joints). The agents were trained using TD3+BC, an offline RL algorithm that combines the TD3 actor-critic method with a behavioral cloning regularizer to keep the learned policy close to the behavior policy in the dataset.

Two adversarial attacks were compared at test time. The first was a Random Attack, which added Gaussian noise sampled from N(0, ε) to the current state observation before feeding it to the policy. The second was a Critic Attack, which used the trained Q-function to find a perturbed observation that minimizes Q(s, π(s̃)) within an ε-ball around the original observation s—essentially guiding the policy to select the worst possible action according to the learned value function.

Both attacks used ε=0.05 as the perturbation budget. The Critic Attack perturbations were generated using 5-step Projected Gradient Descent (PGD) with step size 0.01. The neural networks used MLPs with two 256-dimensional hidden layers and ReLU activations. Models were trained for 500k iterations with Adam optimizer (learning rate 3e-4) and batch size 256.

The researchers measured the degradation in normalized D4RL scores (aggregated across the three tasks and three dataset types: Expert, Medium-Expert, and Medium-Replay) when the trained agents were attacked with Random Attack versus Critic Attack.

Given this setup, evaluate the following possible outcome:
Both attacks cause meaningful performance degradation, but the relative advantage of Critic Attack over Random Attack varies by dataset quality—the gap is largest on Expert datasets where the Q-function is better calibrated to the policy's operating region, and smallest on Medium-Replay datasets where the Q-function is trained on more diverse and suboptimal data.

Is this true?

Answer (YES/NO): NO